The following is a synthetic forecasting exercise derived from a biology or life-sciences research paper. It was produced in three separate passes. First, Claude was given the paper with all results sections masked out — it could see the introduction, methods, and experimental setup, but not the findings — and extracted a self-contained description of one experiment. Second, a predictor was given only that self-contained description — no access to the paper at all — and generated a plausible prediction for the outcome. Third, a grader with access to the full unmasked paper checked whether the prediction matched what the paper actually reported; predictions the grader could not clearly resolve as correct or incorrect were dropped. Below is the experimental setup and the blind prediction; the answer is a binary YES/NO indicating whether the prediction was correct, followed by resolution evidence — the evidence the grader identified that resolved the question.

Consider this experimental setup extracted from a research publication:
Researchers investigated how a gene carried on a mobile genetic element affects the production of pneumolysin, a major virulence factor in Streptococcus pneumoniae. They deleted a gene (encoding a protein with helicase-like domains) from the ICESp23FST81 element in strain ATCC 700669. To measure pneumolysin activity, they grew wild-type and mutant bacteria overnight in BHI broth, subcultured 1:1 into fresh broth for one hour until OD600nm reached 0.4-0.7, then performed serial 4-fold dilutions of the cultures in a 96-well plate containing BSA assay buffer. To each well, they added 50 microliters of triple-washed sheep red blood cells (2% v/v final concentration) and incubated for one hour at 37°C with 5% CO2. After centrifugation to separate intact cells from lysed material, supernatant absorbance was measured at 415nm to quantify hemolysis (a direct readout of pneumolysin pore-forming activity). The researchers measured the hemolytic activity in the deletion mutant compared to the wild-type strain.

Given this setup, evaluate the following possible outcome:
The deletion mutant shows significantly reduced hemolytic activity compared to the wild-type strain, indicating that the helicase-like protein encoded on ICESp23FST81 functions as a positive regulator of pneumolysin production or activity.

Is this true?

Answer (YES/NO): YES